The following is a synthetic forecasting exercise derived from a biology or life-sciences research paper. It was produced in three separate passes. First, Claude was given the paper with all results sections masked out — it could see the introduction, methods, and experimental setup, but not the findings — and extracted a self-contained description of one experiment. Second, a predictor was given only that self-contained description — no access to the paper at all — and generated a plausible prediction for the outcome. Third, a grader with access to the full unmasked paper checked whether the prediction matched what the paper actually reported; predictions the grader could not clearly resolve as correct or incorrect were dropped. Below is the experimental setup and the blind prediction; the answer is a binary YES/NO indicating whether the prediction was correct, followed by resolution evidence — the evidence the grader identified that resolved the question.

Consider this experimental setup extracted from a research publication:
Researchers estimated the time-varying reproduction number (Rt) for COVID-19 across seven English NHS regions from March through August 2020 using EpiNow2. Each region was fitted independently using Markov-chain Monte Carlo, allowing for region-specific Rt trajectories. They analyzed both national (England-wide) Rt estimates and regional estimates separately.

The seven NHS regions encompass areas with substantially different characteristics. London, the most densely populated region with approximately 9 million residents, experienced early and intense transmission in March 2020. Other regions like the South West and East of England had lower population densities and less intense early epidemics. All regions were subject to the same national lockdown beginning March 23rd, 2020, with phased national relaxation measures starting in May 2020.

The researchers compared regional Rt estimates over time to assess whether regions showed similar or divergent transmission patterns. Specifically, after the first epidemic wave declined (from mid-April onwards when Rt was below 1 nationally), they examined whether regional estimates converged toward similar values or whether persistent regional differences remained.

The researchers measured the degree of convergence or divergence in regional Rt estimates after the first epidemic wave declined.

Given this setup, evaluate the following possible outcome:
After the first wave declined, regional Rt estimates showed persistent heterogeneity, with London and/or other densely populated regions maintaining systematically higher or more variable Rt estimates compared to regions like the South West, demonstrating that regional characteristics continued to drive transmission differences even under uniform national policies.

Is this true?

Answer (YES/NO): NO